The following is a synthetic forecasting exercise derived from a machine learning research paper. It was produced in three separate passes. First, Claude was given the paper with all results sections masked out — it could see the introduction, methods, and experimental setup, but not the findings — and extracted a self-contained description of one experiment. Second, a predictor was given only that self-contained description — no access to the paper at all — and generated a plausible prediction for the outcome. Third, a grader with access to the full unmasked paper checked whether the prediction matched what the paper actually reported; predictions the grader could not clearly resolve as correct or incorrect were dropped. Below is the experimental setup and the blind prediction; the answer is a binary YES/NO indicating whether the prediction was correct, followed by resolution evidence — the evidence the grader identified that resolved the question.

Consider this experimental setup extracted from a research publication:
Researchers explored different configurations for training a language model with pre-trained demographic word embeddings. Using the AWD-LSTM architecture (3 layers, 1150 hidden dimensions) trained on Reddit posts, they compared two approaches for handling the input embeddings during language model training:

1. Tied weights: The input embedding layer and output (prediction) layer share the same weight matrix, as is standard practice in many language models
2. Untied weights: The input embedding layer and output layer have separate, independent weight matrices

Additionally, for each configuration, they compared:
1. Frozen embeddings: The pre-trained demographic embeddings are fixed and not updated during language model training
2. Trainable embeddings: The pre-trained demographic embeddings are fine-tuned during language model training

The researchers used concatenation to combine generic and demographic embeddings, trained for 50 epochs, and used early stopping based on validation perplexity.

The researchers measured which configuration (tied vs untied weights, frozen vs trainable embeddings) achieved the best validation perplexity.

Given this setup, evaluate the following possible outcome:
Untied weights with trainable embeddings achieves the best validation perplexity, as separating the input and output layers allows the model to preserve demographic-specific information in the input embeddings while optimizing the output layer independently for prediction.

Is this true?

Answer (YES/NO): NO